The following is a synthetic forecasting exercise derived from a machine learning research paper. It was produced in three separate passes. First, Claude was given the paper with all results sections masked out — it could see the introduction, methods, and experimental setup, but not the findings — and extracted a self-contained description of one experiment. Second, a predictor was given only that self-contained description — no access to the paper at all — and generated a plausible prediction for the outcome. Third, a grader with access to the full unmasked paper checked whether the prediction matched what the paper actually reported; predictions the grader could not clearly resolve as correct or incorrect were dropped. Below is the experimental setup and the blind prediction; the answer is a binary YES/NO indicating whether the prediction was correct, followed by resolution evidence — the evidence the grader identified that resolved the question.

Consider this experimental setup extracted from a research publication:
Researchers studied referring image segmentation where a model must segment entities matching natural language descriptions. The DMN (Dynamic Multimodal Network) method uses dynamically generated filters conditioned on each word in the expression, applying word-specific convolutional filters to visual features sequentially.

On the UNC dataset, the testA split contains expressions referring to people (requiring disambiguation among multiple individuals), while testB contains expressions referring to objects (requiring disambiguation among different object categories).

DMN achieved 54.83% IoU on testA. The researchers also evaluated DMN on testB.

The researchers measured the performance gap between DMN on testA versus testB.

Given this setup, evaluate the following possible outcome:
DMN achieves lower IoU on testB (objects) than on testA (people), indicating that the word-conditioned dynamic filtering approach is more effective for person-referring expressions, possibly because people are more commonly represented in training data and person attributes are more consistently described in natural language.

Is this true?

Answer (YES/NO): YES